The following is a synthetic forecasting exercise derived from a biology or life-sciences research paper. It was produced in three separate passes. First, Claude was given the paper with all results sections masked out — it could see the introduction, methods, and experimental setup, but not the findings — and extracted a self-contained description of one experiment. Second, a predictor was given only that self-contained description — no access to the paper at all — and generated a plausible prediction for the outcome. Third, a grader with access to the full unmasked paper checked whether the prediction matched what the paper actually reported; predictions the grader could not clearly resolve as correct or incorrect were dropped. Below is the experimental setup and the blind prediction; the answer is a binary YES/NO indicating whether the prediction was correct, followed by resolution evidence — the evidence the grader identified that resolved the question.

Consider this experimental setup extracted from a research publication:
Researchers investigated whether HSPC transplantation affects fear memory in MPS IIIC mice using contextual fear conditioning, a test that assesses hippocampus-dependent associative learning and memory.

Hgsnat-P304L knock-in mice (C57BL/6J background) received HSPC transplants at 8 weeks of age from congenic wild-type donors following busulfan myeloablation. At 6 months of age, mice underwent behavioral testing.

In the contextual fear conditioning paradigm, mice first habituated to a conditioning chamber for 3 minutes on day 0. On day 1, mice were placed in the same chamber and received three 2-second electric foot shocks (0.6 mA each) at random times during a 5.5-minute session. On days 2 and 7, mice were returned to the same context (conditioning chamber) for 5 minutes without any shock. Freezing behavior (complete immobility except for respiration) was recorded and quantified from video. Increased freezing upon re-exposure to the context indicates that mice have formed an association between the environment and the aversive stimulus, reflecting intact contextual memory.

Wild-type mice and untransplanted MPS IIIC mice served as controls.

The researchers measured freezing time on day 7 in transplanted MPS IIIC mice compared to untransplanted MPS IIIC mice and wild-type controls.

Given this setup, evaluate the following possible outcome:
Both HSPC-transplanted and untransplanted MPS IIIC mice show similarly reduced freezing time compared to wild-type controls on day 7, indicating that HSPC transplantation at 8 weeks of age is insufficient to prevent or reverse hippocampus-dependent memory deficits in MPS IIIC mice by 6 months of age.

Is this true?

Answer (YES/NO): NO